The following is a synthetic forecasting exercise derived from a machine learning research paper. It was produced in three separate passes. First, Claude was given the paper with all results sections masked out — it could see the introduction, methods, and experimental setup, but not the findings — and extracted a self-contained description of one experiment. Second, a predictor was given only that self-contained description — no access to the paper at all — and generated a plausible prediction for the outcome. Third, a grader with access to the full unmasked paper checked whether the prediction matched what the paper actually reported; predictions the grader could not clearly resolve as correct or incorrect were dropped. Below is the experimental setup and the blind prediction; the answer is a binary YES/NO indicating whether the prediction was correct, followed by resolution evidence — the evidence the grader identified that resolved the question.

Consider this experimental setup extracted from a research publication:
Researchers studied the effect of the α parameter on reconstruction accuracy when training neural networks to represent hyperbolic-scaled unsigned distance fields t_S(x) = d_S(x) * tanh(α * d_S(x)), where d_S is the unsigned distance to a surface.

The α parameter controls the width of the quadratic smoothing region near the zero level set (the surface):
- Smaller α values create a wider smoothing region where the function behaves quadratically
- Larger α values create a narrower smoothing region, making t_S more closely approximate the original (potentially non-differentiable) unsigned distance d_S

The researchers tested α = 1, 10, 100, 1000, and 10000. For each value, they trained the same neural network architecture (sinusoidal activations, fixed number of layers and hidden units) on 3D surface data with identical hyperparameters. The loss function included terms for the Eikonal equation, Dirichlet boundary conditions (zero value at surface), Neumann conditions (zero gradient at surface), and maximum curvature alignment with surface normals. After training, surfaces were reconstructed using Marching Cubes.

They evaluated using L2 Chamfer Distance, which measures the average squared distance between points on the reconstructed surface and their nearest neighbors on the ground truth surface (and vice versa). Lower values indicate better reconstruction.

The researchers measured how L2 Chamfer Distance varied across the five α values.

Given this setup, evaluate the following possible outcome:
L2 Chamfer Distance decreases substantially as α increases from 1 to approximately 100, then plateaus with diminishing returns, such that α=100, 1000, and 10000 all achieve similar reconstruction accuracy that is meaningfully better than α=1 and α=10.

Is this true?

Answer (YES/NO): NO